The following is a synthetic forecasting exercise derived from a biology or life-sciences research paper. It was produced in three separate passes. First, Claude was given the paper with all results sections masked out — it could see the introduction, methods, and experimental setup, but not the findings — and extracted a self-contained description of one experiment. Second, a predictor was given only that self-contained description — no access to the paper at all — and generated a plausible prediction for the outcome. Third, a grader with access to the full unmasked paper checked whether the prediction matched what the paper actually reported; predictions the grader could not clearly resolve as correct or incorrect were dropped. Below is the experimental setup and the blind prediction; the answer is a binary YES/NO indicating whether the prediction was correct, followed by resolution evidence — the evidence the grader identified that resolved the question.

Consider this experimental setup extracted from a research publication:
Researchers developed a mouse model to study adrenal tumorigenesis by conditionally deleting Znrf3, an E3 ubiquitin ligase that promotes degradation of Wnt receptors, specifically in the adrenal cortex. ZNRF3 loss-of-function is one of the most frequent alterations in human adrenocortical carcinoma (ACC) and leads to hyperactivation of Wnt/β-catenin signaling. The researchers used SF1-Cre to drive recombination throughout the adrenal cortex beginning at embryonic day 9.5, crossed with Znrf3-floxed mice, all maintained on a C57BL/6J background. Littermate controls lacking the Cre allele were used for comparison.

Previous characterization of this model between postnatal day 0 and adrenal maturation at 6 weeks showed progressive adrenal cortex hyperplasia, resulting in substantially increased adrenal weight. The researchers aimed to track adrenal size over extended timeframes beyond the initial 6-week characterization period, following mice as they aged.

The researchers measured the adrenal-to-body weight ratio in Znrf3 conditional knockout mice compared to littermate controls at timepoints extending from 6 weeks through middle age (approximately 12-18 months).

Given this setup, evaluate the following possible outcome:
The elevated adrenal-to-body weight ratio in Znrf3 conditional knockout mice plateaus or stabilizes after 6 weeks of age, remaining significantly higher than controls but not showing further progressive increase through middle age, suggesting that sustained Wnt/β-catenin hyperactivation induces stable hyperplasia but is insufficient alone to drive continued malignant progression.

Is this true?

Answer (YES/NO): NO